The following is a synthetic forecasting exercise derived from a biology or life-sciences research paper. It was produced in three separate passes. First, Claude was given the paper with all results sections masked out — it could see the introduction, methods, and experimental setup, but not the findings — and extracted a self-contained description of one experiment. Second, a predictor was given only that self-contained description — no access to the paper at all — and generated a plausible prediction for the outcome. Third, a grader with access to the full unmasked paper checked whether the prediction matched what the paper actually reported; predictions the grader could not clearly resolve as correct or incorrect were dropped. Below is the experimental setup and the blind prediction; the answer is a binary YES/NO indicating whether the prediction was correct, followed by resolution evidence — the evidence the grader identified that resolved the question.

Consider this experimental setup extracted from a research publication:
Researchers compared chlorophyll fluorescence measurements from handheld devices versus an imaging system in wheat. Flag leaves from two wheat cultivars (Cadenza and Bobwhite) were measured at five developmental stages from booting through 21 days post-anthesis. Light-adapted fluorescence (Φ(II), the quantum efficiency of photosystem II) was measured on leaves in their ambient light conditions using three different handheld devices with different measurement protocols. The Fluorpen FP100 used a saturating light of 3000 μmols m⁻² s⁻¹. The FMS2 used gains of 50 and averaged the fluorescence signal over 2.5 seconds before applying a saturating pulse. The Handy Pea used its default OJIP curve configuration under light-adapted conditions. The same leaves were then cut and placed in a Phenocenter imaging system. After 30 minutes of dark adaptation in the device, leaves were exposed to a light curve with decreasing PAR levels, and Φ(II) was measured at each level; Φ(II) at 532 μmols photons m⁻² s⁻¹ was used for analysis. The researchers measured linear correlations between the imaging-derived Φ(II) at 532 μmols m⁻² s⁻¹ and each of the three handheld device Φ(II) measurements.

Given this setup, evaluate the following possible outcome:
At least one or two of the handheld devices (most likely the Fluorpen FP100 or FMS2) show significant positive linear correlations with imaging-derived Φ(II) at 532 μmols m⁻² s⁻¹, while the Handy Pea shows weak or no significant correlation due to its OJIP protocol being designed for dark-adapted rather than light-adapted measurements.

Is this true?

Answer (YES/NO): NO